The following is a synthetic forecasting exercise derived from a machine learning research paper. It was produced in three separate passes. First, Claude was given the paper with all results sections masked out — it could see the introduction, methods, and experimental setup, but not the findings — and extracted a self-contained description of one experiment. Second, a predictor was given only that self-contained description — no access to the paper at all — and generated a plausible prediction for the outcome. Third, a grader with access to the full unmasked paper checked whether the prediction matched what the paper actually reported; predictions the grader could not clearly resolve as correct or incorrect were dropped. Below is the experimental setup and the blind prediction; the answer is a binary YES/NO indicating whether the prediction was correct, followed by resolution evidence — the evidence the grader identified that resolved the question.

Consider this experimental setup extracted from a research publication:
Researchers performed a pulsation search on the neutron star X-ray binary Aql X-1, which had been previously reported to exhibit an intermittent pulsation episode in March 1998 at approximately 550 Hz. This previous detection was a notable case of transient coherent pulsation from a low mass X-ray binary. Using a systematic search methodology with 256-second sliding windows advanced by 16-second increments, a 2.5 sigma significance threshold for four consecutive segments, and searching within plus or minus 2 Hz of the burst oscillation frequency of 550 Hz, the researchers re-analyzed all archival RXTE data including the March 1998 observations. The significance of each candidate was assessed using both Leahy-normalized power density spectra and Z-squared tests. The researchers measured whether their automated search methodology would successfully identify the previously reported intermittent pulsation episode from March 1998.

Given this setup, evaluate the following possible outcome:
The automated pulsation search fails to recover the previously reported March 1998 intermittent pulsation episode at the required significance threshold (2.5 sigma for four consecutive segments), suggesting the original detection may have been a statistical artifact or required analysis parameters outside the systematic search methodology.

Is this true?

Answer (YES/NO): NO